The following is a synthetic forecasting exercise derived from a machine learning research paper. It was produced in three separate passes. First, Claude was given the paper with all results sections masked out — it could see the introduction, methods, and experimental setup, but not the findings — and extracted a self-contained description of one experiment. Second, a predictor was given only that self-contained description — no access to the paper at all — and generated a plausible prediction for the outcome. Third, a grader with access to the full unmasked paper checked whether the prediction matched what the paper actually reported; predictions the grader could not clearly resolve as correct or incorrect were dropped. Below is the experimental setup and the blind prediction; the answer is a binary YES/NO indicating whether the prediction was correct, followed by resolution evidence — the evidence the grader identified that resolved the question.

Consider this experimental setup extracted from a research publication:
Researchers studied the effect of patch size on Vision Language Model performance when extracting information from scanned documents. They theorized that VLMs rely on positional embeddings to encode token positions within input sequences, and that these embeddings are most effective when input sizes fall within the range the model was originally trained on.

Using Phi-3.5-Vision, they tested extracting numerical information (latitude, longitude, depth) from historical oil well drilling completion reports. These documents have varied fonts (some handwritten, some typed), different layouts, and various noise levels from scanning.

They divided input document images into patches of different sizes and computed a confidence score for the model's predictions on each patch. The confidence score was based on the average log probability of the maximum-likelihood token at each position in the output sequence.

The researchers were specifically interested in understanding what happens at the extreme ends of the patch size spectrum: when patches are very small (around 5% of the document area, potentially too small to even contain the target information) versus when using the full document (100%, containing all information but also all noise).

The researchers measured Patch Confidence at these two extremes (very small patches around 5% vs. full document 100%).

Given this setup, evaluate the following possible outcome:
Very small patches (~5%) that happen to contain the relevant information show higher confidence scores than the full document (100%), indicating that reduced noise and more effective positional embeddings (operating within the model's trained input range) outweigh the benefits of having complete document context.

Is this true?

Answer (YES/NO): YES